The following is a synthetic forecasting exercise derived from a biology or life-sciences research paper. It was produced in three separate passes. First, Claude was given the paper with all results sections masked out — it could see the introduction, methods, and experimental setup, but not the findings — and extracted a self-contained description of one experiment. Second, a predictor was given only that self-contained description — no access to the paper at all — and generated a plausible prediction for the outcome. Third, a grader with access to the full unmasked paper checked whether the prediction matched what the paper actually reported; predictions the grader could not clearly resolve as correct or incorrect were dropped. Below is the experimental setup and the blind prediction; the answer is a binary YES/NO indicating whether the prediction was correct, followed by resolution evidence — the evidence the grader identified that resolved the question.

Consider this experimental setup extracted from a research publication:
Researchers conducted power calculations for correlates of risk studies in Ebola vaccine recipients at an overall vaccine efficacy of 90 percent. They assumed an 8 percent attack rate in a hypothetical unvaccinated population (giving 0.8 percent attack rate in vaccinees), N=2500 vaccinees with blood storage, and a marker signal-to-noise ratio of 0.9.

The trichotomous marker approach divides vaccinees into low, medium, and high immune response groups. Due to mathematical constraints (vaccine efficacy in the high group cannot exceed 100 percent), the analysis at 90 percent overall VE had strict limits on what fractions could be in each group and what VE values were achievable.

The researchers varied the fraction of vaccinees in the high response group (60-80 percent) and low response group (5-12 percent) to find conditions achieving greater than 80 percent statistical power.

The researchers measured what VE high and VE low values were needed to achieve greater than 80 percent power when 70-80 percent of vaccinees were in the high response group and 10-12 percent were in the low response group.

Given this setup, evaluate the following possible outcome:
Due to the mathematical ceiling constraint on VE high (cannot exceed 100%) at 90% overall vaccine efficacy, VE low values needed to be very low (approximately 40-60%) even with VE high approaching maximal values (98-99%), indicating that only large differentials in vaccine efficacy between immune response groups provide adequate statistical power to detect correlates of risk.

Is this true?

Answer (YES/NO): NO